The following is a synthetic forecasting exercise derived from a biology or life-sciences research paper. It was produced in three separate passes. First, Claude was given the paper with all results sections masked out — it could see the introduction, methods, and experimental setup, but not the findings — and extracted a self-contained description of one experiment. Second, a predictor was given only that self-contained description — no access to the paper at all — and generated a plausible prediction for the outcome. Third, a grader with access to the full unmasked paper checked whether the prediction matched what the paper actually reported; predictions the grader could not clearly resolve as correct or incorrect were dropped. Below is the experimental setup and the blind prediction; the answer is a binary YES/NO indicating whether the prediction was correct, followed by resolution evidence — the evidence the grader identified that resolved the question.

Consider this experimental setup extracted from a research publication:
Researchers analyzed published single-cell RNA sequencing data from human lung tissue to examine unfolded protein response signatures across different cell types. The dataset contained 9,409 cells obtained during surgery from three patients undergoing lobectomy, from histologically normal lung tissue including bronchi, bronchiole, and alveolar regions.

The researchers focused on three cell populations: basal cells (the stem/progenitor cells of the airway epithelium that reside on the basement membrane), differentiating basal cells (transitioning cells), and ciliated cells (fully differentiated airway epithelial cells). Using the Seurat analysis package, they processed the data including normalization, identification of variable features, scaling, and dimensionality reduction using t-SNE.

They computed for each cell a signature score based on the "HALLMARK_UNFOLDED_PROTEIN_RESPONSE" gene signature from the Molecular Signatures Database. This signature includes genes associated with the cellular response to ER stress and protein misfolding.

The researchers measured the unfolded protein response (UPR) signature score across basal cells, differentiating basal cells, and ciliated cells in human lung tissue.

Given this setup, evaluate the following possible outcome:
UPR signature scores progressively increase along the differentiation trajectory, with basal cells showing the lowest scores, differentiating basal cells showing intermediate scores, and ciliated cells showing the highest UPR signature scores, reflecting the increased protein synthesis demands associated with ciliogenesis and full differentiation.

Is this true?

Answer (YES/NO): NO